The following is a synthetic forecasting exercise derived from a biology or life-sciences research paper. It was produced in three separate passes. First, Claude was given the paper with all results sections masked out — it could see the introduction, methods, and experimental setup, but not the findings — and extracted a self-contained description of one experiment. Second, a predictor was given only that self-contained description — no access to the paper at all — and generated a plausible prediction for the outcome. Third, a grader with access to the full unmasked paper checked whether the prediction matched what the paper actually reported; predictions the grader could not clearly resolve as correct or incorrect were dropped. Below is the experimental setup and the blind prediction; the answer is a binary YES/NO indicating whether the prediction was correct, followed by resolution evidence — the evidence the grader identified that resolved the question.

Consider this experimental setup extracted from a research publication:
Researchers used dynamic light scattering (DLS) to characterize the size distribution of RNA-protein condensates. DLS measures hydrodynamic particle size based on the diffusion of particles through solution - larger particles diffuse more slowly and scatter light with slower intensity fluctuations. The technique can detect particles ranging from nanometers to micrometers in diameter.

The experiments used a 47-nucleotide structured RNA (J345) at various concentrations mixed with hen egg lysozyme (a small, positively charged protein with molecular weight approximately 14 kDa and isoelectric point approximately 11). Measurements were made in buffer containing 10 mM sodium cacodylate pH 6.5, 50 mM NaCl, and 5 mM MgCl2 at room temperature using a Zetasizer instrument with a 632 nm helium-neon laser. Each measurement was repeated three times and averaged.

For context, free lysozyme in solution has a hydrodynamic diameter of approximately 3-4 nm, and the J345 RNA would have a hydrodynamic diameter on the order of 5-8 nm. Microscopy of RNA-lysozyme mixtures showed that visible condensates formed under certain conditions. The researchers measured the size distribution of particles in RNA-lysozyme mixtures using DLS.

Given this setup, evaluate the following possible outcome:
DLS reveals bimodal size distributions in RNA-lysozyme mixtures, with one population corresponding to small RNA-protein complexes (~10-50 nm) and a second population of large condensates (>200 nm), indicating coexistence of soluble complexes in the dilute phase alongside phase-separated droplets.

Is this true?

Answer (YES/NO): NO